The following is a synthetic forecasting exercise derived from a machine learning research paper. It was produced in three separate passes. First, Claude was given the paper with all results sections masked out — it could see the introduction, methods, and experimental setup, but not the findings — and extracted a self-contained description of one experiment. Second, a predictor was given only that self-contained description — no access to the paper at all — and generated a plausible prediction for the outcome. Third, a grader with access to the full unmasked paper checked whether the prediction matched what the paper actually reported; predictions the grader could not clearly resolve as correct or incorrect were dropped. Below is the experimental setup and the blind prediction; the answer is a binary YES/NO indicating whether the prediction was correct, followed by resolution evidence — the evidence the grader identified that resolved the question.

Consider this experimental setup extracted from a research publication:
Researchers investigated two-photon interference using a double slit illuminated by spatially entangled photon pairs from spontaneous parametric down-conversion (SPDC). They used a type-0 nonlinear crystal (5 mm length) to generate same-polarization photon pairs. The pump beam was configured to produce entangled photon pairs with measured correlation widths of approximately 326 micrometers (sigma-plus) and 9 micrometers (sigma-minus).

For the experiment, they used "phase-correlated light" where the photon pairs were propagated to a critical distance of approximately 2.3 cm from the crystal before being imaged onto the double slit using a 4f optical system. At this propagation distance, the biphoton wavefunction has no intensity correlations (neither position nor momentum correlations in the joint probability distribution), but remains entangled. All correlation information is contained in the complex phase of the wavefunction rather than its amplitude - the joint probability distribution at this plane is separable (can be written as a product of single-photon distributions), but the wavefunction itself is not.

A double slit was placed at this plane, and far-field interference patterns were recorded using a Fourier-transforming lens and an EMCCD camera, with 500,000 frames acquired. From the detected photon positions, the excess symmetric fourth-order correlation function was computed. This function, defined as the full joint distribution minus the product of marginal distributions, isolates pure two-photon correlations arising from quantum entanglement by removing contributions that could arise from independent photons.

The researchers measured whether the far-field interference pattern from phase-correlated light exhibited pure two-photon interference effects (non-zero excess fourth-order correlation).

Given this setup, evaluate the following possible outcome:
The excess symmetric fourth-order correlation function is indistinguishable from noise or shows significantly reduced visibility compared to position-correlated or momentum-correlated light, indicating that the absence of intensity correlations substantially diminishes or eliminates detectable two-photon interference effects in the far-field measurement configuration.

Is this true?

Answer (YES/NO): NO